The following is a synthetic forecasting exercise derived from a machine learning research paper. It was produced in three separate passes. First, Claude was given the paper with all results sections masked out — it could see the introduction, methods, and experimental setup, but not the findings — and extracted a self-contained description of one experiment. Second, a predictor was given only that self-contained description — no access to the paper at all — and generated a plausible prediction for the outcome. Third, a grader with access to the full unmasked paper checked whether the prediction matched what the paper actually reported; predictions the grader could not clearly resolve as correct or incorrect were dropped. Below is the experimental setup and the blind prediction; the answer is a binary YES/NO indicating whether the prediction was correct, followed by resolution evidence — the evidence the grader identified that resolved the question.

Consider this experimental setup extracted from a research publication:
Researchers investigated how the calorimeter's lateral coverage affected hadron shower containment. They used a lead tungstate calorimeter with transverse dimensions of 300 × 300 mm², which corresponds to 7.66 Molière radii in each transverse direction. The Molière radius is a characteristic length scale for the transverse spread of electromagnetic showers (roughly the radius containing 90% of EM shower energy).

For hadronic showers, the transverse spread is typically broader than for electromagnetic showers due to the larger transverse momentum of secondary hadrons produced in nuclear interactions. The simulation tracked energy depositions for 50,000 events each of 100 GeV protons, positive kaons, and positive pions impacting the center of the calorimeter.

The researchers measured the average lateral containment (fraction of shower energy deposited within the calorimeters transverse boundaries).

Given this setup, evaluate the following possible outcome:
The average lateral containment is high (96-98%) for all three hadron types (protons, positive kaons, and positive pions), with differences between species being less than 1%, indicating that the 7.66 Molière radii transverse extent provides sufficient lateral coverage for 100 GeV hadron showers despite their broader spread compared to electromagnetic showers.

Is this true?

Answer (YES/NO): NO